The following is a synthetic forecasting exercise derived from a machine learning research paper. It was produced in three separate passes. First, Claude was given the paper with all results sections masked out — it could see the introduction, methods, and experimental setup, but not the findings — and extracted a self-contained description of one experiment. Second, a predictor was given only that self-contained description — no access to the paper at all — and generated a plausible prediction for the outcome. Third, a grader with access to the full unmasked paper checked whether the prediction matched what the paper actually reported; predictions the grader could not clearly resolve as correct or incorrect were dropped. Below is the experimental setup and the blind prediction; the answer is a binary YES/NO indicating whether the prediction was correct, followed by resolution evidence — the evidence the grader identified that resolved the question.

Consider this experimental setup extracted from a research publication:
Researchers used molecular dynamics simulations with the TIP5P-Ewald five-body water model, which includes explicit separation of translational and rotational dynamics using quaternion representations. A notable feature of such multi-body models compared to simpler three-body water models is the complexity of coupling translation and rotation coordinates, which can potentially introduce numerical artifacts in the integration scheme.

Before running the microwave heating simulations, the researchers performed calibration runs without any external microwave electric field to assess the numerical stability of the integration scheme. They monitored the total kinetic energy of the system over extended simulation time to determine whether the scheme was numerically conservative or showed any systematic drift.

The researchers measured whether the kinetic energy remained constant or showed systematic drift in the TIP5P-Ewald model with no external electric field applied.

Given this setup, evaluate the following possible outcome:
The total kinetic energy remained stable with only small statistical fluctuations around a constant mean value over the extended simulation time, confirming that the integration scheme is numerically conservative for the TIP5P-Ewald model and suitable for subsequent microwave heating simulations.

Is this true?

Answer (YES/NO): NO